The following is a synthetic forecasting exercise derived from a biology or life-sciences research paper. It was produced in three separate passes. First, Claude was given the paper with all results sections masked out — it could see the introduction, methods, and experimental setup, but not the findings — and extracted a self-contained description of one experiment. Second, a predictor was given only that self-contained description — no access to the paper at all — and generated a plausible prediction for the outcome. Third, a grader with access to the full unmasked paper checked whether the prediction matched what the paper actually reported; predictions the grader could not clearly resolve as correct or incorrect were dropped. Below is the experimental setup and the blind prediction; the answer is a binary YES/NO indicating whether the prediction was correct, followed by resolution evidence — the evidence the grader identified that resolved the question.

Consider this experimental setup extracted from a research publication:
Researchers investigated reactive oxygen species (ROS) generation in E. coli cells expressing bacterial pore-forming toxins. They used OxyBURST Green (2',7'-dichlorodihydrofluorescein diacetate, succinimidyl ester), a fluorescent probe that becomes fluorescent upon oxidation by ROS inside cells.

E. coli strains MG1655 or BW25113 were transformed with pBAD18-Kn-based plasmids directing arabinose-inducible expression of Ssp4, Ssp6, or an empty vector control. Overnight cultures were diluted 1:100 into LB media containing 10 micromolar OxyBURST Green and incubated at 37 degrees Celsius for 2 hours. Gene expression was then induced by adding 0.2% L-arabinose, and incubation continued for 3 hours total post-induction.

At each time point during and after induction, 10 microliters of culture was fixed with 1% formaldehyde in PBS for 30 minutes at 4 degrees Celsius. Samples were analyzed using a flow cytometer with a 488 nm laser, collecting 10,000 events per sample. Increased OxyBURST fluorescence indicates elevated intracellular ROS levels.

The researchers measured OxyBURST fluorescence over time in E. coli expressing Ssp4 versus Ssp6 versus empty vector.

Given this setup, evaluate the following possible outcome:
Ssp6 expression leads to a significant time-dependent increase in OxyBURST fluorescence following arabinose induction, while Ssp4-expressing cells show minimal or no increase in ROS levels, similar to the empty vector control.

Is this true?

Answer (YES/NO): NO